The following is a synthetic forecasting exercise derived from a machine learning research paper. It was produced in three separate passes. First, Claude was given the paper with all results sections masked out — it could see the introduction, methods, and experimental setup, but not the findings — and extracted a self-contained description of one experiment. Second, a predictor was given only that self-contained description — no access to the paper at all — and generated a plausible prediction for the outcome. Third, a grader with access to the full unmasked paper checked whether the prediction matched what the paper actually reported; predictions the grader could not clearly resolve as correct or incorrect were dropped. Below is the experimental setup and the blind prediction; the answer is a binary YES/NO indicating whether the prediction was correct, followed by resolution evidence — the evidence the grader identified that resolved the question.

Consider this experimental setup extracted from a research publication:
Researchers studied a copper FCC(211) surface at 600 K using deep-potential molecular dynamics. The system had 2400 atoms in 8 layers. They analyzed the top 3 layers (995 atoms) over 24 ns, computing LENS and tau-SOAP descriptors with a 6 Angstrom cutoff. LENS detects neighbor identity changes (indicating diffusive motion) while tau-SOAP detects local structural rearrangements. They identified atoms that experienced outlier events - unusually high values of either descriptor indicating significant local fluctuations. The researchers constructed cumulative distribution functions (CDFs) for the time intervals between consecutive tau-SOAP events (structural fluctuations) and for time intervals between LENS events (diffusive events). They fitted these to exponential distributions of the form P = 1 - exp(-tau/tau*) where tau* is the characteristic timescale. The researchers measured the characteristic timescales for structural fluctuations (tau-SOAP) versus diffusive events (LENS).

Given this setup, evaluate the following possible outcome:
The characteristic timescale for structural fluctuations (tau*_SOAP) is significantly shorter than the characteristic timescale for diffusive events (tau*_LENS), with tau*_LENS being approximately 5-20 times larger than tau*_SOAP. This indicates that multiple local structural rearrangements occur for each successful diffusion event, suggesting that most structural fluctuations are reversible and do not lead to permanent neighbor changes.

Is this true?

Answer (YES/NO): NO